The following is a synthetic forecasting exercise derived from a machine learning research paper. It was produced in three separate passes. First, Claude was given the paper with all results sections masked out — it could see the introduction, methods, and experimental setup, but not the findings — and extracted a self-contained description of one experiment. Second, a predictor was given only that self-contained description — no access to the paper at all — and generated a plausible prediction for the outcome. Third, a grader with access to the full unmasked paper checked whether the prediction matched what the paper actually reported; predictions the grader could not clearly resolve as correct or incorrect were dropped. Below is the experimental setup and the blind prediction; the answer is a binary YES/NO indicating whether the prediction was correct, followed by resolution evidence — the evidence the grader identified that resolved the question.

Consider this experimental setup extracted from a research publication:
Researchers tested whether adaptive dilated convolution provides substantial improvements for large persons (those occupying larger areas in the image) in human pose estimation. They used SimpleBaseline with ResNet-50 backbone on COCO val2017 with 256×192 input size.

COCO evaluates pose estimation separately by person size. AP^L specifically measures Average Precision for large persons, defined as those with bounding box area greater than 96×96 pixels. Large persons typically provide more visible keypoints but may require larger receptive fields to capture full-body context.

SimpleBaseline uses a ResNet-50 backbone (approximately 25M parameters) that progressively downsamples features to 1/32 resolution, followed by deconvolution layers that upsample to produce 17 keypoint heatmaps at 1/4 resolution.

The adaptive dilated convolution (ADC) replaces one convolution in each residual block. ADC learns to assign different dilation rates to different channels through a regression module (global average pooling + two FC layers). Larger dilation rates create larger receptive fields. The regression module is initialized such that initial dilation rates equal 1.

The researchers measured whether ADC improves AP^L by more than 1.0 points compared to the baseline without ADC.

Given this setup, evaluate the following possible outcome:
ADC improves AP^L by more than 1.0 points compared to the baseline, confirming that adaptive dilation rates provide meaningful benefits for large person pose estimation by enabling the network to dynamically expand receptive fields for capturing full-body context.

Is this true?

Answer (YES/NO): YES